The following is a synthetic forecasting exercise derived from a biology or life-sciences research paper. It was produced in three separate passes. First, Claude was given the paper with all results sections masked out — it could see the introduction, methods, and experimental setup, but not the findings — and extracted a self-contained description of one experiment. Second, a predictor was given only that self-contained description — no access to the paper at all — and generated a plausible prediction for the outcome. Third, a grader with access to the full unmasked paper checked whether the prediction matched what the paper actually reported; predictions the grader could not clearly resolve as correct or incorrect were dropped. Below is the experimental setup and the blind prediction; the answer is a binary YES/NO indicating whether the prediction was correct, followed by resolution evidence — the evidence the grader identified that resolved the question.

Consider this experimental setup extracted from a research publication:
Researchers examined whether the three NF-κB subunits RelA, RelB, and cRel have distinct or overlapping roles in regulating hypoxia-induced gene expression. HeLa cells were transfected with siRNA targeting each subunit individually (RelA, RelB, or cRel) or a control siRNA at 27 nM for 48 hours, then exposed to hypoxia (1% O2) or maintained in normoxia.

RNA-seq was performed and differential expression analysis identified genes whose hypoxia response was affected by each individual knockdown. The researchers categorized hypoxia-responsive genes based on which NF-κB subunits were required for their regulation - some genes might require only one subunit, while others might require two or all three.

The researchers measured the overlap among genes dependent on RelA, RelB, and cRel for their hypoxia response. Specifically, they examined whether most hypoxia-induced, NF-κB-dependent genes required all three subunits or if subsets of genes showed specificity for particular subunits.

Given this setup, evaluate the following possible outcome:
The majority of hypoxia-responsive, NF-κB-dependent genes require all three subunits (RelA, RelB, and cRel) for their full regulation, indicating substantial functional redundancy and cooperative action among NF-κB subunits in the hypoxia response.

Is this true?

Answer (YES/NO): NO